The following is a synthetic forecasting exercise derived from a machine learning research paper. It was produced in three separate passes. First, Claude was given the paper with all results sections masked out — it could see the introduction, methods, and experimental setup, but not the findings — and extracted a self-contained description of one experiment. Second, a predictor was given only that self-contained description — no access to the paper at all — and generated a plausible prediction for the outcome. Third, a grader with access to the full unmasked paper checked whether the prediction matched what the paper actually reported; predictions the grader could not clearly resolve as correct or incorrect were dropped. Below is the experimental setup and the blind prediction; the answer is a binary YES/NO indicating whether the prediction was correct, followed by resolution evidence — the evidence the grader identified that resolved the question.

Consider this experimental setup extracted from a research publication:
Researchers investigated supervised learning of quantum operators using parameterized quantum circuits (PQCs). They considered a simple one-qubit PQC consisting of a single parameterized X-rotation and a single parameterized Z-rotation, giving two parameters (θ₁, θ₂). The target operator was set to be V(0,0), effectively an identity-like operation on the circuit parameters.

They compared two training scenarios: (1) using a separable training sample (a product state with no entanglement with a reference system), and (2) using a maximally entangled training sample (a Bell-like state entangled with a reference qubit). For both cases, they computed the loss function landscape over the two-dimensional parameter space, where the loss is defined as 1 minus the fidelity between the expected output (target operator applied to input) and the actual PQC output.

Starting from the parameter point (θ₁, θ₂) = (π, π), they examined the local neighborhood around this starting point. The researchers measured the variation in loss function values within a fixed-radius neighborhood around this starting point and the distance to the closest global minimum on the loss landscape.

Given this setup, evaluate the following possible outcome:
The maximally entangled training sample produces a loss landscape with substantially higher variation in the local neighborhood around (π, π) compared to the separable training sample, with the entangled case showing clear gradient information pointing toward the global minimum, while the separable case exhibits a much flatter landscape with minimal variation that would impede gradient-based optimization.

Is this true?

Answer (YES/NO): NO